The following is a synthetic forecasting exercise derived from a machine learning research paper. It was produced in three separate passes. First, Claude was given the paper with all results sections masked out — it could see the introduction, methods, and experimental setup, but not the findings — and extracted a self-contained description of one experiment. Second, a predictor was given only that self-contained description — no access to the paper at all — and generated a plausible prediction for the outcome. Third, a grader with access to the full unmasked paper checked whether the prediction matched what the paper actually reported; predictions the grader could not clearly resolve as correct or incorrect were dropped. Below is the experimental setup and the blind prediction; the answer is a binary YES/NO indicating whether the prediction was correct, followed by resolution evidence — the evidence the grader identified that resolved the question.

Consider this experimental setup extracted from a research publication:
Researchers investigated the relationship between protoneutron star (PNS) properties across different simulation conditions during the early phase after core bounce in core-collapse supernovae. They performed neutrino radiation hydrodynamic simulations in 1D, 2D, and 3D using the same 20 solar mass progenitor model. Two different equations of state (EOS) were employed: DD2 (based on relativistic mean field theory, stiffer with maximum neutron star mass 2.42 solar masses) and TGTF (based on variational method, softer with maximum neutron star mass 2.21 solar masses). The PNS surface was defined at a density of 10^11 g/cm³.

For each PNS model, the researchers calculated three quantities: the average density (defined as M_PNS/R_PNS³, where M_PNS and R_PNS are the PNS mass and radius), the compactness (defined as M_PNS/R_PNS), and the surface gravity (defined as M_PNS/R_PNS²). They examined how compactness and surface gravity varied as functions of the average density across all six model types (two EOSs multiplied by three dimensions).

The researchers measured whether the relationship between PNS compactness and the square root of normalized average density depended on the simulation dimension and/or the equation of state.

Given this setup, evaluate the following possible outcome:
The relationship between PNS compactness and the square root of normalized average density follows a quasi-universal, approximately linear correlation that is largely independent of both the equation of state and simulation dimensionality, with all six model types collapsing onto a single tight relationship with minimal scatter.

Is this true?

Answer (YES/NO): YES